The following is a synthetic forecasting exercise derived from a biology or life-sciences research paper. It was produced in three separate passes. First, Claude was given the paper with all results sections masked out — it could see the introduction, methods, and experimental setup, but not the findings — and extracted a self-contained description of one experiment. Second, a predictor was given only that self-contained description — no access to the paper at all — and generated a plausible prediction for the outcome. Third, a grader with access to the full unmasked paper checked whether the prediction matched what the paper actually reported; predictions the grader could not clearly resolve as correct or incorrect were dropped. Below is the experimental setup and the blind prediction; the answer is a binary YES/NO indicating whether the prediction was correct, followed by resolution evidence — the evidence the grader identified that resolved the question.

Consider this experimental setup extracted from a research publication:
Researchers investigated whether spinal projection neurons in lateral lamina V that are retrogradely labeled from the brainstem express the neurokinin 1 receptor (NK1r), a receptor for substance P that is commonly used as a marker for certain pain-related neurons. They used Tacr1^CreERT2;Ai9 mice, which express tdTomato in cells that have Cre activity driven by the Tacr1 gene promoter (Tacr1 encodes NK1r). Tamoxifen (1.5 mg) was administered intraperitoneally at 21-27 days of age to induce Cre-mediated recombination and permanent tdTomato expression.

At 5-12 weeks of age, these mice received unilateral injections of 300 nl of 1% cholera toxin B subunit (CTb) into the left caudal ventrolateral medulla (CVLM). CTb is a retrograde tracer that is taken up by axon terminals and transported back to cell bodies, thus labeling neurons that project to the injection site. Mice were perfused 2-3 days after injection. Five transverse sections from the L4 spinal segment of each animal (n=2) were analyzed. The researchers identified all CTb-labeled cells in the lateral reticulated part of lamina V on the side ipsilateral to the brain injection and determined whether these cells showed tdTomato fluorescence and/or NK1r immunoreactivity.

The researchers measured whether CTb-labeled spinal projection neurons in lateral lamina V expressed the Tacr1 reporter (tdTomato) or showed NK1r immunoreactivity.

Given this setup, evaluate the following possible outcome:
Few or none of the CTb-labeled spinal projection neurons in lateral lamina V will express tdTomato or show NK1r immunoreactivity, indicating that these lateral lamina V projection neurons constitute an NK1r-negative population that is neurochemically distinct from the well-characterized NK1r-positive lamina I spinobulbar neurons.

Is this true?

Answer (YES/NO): NO